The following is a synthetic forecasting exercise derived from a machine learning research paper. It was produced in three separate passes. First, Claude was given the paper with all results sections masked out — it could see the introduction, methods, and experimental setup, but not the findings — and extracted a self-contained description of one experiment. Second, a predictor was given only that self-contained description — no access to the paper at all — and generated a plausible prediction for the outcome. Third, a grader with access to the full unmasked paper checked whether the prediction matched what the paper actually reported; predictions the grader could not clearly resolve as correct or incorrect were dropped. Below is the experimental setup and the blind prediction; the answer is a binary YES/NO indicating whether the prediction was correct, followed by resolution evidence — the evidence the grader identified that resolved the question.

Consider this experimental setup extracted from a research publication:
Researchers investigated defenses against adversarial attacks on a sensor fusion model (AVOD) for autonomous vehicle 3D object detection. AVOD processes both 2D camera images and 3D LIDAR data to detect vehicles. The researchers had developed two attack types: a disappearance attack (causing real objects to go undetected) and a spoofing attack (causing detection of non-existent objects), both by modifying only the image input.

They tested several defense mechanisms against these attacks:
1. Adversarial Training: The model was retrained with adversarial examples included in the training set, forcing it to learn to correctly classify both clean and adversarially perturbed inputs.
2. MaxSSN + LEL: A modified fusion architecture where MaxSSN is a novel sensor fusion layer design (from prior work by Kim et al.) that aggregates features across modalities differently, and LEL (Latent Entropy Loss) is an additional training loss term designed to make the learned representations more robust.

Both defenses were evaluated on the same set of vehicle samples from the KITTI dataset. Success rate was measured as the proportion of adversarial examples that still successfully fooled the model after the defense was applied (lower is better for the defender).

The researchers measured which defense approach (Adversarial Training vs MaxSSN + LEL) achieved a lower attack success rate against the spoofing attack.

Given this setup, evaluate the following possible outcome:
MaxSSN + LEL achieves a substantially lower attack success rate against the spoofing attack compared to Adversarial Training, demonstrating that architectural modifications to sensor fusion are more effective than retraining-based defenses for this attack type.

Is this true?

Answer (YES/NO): YES